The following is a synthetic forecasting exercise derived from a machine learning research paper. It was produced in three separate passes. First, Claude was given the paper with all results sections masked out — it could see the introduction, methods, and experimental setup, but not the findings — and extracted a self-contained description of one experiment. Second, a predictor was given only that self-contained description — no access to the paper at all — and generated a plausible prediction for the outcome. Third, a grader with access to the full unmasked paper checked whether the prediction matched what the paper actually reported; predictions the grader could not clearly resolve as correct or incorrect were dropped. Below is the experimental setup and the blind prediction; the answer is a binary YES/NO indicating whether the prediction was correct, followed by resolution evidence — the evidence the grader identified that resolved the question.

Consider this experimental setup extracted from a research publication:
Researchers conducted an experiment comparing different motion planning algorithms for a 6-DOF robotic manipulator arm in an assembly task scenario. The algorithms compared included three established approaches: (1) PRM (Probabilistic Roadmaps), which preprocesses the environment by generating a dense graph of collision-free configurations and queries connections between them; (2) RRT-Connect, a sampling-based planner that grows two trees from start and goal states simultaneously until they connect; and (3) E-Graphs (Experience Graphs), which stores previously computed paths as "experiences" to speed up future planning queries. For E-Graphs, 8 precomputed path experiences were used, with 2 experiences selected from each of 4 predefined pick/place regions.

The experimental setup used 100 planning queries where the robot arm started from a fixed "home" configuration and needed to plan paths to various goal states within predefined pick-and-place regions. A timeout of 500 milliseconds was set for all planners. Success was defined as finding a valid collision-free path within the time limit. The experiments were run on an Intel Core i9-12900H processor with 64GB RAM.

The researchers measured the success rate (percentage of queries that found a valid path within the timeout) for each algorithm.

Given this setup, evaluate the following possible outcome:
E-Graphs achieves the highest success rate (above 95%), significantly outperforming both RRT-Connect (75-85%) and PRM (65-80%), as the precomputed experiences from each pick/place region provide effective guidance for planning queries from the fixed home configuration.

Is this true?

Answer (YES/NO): NO